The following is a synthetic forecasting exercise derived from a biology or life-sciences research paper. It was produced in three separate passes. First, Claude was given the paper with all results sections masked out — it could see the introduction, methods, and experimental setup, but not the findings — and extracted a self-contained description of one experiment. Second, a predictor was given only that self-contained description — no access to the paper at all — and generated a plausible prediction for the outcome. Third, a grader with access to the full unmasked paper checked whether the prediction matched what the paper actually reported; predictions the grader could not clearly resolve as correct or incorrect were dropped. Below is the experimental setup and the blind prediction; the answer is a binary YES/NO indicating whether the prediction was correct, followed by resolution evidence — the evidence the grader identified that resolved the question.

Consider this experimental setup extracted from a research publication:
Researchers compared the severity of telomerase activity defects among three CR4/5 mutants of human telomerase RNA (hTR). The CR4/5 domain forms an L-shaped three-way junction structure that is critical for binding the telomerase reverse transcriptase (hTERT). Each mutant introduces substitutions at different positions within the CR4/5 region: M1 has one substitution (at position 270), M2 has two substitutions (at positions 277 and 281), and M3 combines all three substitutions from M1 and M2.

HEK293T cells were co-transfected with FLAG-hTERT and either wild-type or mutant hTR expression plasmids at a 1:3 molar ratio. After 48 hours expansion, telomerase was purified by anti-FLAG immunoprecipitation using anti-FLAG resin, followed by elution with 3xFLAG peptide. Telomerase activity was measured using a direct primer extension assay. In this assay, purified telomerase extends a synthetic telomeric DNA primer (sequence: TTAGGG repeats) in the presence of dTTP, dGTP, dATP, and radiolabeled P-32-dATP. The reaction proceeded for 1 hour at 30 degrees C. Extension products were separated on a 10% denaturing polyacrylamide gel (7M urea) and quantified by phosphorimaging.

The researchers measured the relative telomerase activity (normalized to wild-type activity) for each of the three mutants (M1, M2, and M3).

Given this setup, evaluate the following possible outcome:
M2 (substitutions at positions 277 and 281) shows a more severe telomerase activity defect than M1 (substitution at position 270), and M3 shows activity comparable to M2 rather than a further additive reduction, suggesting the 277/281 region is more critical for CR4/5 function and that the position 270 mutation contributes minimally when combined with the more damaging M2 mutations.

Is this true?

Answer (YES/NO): NO